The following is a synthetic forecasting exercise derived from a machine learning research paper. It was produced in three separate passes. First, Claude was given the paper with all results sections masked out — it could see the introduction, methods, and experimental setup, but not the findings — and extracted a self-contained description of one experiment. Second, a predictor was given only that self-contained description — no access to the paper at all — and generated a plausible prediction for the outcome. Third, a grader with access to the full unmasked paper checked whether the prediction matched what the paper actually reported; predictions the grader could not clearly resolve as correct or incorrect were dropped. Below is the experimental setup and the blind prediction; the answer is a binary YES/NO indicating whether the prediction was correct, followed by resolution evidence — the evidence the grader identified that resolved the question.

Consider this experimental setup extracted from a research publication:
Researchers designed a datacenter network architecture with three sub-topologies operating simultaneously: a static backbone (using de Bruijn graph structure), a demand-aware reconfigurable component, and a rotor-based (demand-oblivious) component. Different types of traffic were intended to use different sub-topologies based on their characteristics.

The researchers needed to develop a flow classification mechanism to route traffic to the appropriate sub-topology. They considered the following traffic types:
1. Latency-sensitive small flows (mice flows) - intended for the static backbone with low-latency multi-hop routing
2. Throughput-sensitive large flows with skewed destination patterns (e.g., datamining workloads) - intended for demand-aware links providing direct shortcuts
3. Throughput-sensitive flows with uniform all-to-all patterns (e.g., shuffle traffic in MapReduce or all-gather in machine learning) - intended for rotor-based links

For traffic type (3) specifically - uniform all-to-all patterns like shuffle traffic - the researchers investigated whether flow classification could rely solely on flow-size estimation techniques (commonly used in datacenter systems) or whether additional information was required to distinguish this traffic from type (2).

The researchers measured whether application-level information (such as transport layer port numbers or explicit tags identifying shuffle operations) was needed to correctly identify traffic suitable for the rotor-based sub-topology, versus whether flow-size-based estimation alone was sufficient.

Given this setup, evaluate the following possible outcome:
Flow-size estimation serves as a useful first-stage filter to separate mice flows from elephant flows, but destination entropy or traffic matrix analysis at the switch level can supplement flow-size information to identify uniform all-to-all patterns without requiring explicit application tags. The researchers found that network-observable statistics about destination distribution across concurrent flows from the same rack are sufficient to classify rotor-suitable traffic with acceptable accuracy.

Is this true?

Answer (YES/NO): NO